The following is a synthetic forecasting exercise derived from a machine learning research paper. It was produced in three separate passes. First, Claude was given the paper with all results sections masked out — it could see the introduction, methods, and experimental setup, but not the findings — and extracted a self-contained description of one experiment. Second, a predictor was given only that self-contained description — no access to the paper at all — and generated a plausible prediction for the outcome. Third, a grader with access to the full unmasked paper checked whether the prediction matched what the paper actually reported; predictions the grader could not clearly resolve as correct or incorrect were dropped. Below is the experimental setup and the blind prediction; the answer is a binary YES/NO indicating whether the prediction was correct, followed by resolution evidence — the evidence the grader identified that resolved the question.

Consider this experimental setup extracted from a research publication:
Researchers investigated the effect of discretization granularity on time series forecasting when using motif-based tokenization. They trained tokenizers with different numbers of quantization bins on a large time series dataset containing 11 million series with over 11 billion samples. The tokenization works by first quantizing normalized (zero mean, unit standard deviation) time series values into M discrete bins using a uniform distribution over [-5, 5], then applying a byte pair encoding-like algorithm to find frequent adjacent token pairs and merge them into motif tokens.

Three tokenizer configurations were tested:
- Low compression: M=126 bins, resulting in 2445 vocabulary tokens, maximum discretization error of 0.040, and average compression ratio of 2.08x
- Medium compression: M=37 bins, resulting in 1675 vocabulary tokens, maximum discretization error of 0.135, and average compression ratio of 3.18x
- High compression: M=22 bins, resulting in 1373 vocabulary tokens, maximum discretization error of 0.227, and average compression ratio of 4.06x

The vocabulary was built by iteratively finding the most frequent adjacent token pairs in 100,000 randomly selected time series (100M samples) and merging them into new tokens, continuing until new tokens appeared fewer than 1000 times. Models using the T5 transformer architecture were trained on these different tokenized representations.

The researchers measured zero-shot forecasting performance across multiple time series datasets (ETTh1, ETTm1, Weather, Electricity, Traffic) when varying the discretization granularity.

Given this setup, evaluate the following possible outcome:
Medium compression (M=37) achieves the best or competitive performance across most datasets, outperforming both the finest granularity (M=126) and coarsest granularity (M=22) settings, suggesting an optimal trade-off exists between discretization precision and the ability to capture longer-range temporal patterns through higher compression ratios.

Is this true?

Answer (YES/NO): NO